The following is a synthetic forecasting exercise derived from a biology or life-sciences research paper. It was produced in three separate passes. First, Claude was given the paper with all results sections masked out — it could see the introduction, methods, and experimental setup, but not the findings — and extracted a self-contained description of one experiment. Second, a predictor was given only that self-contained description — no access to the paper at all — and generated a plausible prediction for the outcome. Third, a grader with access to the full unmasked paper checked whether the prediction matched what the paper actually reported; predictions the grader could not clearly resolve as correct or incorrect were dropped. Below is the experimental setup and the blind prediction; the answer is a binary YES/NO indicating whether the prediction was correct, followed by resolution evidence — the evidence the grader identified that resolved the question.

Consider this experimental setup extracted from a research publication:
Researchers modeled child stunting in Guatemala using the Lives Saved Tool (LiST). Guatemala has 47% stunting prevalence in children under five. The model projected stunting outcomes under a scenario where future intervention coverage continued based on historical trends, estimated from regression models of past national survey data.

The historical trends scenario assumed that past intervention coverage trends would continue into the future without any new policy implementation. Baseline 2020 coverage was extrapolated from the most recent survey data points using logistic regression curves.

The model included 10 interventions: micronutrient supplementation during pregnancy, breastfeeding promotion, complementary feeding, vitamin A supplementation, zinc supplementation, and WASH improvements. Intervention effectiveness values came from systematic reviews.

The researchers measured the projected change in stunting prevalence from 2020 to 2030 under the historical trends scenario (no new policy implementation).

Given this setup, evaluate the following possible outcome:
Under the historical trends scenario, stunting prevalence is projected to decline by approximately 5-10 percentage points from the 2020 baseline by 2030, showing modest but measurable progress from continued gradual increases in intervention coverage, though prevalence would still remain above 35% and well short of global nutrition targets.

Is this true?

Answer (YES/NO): NO